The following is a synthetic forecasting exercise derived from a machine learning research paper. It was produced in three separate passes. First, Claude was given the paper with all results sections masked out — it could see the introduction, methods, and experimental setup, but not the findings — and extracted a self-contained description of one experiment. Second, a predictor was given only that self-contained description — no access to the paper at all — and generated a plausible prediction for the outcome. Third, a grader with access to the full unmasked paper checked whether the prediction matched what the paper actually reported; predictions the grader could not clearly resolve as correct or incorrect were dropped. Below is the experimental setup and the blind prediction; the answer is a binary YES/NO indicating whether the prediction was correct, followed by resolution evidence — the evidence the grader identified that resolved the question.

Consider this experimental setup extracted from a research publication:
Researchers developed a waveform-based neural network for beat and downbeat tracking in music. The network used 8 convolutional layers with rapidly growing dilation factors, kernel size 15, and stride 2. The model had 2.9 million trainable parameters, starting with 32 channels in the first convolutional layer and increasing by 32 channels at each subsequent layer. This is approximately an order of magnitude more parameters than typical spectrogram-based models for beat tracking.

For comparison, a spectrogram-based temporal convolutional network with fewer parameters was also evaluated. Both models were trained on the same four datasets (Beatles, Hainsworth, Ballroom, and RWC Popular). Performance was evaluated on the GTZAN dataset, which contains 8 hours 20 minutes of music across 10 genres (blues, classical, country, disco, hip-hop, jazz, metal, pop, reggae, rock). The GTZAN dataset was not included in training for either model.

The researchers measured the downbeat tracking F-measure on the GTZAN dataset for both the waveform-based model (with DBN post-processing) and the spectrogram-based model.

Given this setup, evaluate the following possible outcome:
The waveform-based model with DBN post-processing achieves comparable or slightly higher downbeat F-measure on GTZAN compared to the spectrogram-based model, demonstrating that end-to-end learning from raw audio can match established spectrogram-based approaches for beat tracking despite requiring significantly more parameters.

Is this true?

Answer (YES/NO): NO